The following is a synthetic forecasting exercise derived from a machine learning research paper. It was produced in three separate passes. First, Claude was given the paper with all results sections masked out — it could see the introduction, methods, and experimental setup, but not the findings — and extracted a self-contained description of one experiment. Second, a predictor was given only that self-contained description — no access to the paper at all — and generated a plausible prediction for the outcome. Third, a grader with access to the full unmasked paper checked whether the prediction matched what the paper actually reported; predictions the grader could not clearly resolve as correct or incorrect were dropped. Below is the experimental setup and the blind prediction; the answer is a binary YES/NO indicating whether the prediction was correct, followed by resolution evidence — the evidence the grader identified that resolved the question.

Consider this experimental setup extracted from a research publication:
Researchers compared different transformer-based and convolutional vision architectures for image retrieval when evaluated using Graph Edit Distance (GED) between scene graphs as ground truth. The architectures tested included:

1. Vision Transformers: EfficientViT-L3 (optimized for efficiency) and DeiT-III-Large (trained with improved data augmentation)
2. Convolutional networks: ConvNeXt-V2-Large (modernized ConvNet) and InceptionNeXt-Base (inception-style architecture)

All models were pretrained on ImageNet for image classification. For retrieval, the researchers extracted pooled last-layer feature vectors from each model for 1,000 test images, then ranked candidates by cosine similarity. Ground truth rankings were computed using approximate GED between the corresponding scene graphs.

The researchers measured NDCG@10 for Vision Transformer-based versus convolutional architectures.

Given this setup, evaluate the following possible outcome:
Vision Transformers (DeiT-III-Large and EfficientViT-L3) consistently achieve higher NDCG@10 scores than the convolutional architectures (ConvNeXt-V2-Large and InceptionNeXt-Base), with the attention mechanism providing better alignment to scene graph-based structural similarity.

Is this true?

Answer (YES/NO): YES